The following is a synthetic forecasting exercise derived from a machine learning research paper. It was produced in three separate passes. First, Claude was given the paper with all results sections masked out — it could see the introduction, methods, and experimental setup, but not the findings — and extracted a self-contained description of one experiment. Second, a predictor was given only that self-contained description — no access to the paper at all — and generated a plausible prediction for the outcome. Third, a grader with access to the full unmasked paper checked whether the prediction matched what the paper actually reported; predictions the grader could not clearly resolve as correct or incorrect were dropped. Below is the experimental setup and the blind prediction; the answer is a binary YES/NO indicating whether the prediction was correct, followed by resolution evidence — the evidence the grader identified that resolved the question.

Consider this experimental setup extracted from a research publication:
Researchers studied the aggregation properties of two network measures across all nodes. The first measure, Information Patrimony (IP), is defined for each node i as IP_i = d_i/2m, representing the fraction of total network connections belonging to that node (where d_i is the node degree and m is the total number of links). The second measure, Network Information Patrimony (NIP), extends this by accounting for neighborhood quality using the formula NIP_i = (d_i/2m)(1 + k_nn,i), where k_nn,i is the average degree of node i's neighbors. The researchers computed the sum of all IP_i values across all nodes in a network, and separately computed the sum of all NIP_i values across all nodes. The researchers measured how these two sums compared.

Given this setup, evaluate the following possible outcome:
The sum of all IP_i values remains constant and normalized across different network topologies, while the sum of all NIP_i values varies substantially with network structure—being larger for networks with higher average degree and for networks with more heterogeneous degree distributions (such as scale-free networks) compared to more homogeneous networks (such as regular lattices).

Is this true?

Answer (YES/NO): NO